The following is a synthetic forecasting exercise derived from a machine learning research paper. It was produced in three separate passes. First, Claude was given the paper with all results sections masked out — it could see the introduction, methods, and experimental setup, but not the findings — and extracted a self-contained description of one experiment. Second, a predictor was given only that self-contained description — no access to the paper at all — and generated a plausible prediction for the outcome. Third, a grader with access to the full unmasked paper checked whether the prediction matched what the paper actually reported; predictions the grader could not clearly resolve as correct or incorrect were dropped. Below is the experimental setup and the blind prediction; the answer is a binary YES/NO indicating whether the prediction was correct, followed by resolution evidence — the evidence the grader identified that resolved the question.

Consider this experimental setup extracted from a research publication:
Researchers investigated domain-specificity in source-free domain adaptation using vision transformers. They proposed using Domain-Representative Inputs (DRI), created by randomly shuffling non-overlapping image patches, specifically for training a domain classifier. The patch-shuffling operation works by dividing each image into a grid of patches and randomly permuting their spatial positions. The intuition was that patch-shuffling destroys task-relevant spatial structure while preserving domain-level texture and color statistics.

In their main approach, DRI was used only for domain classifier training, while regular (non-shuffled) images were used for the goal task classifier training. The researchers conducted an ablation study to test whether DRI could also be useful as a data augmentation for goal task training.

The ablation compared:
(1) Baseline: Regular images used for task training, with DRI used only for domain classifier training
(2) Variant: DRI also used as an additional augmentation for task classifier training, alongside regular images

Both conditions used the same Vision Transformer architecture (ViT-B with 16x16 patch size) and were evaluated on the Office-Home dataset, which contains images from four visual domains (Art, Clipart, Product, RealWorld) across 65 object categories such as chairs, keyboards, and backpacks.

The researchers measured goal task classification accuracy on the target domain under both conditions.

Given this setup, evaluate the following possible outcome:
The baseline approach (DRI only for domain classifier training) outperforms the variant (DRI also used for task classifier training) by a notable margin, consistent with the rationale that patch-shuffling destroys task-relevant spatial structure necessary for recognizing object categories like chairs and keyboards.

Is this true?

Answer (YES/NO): YES